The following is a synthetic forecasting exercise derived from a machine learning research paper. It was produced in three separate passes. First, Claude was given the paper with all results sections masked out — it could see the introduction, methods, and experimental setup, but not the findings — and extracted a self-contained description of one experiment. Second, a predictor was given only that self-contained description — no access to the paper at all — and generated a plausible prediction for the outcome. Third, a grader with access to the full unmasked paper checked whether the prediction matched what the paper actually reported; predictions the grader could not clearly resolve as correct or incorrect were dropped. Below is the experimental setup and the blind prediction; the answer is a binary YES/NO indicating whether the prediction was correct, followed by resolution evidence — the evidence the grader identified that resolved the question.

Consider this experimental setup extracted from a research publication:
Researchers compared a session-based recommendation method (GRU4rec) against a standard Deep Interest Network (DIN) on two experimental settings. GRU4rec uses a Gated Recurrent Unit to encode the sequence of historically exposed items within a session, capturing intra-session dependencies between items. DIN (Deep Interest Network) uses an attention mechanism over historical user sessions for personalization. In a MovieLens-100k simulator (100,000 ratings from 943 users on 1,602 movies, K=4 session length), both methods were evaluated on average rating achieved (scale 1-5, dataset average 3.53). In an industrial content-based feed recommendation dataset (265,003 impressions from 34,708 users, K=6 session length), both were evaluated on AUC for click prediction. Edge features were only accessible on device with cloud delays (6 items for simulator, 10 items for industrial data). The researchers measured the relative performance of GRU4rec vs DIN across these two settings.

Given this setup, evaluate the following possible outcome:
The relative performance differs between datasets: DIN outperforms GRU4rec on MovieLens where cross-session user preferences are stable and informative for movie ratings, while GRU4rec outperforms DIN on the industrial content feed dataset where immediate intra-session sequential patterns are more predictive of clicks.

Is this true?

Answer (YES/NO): NO